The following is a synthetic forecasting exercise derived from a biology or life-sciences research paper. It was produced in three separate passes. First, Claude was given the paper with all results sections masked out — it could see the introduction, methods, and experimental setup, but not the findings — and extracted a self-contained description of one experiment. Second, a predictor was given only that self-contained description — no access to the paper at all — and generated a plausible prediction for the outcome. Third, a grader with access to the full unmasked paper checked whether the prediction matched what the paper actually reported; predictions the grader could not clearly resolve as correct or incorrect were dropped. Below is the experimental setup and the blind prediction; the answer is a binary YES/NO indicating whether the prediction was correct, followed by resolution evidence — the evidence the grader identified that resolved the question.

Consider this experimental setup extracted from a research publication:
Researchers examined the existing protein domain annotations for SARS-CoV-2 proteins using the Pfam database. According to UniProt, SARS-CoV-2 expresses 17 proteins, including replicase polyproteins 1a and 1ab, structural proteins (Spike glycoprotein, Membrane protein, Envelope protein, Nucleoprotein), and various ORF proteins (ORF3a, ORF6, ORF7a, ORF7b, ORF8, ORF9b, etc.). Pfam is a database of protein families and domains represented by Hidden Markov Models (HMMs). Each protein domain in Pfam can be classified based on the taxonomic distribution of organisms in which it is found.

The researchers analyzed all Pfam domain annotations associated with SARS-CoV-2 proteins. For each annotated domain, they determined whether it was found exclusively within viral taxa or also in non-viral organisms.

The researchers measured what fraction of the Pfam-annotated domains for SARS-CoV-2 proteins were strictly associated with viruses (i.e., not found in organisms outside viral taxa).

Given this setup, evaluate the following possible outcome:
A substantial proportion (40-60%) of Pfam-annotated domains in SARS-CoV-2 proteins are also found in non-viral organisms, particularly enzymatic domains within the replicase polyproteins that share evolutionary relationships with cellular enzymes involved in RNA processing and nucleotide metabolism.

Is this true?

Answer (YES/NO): NO